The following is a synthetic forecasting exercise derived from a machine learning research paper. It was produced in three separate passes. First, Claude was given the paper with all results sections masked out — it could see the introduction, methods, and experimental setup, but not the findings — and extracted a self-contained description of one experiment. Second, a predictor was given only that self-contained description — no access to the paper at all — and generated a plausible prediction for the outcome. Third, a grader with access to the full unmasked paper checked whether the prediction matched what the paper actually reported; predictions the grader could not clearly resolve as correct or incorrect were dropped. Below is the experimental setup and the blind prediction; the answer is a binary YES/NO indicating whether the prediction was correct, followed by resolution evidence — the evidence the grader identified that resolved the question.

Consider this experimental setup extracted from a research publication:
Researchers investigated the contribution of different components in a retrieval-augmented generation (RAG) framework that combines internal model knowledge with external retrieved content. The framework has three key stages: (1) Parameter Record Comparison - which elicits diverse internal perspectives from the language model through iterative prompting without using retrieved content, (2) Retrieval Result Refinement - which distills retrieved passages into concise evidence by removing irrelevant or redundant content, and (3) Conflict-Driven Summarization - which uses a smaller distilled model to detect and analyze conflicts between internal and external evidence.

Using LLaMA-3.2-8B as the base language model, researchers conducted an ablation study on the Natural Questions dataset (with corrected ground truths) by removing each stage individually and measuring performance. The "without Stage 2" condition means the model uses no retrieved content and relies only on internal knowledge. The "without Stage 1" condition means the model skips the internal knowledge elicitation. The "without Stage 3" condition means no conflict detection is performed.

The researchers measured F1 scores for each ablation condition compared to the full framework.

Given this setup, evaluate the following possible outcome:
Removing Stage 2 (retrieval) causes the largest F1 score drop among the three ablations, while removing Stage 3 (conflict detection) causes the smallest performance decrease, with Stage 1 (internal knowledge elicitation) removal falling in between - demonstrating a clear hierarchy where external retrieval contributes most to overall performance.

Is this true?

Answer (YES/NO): NO